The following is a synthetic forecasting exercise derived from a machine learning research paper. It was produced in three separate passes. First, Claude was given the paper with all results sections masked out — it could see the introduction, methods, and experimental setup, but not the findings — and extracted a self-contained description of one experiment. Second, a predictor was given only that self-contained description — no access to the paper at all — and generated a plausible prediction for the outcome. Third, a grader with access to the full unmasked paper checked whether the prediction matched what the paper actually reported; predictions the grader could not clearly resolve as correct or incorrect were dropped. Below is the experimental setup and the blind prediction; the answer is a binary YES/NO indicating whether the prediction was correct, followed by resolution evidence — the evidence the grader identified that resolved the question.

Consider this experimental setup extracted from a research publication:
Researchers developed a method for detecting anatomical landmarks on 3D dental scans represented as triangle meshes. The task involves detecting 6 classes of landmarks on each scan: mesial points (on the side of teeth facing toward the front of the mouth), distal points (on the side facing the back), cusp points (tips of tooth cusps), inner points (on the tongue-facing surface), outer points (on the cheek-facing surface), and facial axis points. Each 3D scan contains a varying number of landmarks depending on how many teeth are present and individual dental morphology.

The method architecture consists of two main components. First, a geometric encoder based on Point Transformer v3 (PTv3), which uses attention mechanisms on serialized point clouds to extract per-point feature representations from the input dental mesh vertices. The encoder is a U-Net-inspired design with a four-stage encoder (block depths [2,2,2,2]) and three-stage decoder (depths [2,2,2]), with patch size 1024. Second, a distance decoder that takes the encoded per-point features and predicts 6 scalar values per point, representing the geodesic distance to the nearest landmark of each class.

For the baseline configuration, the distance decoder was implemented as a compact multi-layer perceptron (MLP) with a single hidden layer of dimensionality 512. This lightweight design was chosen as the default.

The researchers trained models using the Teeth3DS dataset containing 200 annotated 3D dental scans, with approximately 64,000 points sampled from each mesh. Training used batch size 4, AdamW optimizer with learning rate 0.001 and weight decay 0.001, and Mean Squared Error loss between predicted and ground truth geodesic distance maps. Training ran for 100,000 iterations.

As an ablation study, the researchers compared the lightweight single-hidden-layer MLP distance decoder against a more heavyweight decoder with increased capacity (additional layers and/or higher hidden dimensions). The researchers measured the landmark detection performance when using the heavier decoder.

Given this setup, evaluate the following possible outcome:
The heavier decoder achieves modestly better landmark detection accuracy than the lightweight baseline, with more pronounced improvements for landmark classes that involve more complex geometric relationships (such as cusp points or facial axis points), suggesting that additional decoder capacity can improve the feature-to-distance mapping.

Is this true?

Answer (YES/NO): NO